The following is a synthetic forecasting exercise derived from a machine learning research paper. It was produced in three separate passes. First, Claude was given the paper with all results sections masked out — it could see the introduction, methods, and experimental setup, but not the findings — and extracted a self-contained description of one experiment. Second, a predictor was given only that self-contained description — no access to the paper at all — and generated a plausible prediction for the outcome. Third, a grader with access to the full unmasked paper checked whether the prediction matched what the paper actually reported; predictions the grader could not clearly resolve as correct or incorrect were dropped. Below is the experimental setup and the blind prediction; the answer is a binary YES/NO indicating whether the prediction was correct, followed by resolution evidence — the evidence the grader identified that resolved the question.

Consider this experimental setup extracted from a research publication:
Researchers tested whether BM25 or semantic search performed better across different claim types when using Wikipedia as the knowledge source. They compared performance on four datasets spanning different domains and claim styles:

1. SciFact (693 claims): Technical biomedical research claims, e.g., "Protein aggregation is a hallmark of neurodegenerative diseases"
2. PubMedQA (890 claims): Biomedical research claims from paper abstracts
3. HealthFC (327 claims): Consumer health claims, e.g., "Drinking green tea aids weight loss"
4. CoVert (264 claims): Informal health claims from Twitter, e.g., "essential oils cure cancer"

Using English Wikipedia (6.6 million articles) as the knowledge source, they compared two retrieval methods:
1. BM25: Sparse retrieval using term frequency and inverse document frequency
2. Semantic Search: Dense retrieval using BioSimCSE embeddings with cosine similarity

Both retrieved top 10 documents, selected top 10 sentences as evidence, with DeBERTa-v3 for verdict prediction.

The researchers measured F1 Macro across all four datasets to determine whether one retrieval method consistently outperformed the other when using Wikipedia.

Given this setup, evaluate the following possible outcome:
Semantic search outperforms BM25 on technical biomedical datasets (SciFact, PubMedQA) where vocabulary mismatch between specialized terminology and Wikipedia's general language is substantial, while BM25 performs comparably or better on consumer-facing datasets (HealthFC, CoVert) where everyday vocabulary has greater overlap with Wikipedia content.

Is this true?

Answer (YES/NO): NO